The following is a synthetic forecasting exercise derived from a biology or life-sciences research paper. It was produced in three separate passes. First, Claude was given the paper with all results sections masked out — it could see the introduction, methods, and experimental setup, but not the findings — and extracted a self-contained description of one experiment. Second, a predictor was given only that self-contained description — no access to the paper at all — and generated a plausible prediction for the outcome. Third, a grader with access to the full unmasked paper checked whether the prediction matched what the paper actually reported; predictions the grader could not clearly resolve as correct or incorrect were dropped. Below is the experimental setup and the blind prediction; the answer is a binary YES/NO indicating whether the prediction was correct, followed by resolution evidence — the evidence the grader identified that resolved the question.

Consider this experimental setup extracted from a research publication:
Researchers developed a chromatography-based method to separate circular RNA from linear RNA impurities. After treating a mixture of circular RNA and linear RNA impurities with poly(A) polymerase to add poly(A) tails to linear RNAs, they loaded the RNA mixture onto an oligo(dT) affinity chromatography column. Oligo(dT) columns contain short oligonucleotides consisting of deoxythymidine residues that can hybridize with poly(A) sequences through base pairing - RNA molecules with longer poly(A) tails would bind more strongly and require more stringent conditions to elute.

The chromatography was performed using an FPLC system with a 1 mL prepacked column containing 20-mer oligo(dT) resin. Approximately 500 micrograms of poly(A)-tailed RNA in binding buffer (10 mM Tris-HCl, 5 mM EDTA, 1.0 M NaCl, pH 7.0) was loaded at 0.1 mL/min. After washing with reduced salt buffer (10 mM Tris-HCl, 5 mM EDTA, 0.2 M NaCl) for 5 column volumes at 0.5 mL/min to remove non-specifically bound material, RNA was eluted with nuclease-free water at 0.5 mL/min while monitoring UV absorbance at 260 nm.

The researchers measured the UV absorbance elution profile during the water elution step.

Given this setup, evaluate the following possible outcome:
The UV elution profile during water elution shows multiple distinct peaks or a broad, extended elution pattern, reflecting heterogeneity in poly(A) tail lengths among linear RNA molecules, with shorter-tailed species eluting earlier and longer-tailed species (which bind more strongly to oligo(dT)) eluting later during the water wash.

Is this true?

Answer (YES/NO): NO